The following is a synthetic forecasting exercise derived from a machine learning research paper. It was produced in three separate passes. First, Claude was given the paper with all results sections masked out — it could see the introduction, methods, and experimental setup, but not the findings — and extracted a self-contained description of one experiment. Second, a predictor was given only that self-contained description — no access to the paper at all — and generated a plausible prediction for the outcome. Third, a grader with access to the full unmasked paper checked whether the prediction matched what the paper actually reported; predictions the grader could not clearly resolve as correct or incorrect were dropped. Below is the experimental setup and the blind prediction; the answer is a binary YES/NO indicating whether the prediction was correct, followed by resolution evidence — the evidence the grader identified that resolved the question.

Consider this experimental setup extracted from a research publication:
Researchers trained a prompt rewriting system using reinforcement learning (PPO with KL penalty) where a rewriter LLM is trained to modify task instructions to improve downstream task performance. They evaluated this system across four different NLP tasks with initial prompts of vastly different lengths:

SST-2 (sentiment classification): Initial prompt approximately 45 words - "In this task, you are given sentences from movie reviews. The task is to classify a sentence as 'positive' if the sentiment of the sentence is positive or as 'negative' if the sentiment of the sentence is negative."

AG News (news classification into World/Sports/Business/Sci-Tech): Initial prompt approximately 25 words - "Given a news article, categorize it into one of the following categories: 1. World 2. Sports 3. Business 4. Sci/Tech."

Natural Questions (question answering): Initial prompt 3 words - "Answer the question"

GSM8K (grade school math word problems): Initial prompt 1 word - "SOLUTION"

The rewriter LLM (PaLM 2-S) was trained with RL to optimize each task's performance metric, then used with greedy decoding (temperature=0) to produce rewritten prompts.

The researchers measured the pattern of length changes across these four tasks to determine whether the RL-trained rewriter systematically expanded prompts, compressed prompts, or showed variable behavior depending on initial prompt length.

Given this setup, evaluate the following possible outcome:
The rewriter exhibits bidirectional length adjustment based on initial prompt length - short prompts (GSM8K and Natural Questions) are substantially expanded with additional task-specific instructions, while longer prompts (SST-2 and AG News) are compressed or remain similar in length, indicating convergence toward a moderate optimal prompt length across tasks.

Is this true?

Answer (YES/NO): NO